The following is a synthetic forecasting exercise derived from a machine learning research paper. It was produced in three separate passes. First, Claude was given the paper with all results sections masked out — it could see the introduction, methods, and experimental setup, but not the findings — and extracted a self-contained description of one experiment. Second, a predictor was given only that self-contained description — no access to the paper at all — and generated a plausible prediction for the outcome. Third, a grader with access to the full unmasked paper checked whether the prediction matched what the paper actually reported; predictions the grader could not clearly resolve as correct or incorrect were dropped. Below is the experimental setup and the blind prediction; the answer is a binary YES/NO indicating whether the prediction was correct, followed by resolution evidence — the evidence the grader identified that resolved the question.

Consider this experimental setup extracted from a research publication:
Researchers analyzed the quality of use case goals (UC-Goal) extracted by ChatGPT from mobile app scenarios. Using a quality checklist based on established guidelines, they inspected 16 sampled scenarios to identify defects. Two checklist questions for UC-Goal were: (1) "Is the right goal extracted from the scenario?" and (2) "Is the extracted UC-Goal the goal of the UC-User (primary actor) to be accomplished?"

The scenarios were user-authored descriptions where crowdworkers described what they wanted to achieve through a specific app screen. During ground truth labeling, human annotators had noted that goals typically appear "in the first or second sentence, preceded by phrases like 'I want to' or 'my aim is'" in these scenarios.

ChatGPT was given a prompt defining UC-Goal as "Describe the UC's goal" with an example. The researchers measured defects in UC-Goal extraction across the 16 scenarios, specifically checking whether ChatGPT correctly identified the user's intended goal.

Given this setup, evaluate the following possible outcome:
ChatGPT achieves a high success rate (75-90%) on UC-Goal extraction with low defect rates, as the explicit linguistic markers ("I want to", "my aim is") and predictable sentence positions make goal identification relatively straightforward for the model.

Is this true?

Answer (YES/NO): NO